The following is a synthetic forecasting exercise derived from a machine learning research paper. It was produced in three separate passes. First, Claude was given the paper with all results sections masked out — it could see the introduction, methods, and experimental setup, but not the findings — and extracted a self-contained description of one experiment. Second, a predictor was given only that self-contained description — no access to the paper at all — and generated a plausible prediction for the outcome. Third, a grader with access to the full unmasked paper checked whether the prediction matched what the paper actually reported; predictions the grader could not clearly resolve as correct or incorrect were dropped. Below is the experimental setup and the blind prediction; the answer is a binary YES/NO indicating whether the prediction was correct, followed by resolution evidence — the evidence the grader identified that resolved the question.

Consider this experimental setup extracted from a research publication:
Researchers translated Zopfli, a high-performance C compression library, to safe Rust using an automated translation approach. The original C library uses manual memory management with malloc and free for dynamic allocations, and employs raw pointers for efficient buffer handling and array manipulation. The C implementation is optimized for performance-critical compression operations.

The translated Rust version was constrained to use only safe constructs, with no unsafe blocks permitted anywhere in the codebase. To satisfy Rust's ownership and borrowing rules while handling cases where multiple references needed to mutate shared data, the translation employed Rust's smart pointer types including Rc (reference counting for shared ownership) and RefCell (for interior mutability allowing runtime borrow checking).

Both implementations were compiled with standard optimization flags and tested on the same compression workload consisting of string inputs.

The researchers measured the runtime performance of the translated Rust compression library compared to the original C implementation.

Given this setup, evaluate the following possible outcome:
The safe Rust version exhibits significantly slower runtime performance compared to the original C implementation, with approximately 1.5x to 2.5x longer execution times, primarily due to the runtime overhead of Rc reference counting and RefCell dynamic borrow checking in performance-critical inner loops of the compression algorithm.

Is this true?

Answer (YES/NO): NO